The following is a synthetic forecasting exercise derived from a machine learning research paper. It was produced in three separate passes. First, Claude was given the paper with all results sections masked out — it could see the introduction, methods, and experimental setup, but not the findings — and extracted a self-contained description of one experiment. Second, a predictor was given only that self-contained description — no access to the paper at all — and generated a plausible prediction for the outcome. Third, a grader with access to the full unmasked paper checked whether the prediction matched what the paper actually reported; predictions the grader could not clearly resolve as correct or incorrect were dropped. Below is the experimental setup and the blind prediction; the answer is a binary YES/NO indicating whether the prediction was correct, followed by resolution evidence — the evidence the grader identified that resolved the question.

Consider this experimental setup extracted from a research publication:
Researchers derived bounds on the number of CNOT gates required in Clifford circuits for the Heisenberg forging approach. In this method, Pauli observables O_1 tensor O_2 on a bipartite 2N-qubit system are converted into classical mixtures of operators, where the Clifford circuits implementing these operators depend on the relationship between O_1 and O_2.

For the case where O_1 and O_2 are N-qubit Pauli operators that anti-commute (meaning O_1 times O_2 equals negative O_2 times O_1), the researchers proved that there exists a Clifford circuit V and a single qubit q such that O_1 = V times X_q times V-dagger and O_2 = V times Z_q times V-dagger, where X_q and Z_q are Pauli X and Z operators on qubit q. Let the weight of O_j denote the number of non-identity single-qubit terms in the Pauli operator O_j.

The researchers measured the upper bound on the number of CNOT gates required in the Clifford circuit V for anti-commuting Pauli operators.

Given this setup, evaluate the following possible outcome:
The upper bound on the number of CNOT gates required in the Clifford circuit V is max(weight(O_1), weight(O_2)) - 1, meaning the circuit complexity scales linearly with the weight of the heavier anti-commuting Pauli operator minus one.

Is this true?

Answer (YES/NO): NO